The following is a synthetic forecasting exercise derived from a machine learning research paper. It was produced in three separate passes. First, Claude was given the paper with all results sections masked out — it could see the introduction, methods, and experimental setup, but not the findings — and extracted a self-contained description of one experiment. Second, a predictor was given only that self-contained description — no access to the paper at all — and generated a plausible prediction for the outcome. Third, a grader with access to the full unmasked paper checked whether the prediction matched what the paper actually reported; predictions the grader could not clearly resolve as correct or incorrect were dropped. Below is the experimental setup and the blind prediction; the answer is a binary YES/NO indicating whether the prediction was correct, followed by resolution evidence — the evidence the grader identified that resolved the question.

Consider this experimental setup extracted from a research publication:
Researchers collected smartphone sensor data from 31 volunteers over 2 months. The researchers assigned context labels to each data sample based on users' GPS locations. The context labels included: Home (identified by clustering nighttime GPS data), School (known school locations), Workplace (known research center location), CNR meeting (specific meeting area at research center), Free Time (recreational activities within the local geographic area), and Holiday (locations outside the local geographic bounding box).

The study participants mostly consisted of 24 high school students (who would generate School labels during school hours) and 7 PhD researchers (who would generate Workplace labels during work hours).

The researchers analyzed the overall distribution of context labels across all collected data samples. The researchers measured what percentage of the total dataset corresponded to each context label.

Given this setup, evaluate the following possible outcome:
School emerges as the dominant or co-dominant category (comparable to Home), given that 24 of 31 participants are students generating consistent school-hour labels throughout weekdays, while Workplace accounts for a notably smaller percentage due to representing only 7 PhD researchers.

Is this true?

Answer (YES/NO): NO